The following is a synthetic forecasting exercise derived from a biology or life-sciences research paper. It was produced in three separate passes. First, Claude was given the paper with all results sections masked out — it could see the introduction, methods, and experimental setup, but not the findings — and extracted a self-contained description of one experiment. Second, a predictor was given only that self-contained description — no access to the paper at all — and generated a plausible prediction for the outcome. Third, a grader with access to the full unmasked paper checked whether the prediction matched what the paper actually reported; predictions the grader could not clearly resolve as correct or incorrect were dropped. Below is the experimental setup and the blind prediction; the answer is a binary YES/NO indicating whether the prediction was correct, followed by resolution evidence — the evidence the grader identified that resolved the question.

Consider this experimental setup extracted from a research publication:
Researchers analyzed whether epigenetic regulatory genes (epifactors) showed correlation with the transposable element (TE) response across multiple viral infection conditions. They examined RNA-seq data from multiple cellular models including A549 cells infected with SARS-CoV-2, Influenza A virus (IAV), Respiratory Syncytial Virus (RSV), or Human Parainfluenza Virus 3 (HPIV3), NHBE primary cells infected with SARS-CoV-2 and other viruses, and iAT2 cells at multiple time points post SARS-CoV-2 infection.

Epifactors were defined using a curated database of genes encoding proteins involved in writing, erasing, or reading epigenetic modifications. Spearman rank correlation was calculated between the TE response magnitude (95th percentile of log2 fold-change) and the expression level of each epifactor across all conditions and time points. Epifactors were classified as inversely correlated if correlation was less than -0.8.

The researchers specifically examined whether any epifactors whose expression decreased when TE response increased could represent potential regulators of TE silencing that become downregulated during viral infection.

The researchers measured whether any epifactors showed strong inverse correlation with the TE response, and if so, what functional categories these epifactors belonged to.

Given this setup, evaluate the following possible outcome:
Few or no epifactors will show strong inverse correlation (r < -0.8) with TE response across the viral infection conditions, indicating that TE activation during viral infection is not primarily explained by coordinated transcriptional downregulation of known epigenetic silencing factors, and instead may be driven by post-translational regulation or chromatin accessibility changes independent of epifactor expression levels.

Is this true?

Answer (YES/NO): YES